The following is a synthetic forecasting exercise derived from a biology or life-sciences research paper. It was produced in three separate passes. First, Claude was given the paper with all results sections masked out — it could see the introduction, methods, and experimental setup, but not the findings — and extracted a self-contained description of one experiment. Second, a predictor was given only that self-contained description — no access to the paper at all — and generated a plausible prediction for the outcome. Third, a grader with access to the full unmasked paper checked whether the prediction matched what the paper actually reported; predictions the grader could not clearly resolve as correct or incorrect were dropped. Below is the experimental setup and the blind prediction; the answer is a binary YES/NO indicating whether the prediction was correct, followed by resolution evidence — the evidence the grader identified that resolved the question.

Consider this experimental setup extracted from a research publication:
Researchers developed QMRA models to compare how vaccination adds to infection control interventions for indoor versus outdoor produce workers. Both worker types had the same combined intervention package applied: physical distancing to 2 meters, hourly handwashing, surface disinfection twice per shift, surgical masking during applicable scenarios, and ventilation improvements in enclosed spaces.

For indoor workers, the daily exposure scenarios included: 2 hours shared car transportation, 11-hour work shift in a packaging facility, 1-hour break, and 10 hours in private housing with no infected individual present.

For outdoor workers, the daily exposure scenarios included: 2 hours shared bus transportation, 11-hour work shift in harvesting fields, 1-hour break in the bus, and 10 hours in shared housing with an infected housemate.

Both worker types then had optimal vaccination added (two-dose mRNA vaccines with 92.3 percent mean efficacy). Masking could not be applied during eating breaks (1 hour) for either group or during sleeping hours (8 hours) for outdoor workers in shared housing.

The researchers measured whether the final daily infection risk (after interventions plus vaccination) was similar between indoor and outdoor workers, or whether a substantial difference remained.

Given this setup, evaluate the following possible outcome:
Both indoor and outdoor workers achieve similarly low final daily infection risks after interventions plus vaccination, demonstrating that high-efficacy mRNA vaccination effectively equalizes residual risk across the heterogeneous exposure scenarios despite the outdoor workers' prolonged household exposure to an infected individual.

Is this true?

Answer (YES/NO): NO